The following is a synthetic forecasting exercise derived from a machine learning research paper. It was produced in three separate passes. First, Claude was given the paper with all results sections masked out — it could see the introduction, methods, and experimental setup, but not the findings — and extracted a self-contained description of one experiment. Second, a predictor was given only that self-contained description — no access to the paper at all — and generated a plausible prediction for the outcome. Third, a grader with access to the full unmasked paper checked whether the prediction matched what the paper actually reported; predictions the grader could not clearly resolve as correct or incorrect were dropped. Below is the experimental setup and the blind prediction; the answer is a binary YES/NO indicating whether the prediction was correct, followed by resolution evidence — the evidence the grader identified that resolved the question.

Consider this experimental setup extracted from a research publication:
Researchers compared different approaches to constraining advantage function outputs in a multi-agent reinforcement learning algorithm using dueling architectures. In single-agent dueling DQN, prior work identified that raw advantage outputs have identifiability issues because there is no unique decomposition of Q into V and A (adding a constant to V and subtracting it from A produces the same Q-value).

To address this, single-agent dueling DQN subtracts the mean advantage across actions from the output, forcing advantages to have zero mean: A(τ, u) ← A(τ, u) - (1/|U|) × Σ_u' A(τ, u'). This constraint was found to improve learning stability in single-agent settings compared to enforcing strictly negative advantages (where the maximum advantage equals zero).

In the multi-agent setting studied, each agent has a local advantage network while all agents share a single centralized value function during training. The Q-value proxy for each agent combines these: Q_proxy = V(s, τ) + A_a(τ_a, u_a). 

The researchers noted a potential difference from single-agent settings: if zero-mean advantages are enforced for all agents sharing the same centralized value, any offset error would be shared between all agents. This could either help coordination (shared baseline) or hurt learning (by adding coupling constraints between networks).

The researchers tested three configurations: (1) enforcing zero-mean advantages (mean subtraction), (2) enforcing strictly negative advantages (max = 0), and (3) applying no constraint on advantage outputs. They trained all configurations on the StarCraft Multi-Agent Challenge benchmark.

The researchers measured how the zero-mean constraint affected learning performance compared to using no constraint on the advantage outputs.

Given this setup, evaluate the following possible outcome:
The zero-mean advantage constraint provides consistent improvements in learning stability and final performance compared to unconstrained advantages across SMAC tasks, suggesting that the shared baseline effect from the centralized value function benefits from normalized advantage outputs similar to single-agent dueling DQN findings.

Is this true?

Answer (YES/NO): NO